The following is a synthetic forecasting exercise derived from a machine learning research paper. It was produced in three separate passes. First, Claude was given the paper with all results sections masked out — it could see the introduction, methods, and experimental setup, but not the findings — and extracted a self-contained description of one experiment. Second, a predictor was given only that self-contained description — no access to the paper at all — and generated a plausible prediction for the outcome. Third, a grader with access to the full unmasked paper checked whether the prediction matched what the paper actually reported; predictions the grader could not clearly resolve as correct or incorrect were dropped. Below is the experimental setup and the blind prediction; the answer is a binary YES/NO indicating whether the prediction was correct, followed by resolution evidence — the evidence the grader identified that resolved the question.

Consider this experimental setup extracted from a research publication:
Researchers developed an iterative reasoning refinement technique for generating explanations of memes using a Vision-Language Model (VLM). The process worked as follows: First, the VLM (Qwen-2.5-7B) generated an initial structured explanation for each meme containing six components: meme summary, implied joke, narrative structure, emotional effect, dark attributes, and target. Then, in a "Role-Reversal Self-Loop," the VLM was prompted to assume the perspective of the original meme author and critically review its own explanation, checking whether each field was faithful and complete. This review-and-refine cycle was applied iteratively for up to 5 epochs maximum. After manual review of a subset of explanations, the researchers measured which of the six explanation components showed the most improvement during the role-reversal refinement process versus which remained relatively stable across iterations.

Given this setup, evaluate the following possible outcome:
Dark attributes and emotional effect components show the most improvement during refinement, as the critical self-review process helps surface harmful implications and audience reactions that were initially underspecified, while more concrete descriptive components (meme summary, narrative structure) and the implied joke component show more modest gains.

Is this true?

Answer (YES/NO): NO